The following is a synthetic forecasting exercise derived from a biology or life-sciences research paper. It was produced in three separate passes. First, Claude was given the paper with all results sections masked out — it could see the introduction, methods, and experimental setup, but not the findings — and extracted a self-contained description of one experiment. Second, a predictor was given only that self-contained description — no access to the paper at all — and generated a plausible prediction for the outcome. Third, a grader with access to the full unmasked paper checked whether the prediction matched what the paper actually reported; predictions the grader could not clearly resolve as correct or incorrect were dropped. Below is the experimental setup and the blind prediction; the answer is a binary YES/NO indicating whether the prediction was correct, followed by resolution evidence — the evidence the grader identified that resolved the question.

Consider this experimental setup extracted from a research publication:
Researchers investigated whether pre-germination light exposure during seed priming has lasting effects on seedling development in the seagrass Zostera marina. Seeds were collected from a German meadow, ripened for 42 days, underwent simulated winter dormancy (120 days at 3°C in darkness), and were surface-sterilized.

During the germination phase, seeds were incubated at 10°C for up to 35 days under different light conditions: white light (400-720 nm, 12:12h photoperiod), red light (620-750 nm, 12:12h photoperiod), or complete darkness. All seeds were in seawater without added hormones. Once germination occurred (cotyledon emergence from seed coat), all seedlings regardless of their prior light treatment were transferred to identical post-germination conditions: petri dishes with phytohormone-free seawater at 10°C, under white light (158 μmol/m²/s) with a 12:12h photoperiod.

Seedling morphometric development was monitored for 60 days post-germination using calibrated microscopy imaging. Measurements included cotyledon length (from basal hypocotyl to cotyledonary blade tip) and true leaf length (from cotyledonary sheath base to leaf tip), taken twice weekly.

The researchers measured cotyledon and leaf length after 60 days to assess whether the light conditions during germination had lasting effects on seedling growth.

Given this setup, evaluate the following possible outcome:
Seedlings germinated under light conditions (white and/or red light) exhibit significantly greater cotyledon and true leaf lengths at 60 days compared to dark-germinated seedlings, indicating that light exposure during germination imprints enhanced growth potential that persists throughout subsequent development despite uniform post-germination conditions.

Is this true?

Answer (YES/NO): NO